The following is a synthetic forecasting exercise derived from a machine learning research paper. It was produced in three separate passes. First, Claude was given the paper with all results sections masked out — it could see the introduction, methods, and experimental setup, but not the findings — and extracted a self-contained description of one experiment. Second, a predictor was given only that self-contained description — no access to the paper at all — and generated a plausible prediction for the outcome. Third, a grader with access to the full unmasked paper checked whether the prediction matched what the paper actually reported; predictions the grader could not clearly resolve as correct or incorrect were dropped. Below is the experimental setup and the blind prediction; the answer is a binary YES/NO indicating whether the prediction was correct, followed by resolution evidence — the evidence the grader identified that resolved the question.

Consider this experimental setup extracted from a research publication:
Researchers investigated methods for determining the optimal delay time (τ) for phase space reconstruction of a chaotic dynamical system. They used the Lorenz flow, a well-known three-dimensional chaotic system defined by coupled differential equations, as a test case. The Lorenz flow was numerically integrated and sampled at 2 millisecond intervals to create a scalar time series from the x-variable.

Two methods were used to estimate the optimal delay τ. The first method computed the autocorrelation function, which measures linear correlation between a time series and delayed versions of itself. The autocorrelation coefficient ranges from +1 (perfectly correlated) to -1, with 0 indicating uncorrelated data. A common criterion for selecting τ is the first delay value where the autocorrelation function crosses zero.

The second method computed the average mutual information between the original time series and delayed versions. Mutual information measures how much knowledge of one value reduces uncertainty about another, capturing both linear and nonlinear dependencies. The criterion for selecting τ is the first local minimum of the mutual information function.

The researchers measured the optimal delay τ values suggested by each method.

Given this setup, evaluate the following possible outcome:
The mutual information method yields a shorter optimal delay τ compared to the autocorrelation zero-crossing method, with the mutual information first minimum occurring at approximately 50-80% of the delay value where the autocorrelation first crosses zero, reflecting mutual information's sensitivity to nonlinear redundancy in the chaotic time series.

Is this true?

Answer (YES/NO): NO